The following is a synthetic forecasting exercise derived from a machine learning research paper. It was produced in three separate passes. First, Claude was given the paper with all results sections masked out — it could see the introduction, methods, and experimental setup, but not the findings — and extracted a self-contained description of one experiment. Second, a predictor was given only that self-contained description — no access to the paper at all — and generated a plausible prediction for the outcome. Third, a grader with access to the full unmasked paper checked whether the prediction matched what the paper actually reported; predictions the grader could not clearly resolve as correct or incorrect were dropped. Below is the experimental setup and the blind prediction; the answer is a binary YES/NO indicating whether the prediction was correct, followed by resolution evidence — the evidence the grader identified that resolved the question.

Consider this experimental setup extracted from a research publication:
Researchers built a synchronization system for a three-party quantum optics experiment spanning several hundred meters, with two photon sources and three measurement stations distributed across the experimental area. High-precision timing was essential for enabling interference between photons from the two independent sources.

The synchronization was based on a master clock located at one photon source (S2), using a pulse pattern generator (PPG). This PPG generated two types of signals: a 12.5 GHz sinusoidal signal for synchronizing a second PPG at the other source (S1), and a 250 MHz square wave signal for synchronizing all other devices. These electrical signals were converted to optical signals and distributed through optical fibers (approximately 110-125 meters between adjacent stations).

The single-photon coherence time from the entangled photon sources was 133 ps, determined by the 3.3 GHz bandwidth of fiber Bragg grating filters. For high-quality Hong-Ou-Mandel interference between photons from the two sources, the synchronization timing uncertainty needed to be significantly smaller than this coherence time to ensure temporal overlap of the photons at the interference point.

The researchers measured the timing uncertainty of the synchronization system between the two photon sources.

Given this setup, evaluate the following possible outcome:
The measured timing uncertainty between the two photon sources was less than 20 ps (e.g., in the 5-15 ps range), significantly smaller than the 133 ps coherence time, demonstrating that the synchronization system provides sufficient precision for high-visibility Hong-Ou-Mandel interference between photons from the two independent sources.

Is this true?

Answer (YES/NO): YES